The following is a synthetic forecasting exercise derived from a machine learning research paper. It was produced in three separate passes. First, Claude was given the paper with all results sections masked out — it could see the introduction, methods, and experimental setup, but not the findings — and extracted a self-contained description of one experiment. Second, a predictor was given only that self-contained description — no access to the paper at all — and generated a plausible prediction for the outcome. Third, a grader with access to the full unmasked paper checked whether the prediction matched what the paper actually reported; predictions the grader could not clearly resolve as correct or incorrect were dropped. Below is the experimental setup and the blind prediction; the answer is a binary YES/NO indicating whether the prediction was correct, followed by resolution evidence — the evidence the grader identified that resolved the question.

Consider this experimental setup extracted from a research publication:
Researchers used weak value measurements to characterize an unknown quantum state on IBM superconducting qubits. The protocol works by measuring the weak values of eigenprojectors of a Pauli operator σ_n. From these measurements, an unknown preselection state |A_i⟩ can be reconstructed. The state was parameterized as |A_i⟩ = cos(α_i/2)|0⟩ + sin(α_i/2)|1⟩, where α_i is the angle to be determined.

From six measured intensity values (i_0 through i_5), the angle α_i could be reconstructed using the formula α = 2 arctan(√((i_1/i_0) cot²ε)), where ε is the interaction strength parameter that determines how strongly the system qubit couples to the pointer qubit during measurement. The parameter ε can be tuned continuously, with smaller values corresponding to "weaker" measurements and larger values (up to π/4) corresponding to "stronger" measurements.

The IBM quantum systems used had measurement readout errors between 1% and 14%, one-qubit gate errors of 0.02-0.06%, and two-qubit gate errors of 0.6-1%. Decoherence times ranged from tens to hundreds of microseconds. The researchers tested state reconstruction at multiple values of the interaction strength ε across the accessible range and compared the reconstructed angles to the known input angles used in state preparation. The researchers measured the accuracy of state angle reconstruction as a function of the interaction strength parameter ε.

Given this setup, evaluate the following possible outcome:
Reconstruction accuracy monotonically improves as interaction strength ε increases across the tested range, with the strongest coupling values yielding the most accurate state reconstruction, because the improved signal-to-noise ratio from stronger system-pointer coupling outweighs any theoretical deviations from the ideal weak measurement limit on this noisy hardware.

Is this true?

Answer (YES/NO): NO